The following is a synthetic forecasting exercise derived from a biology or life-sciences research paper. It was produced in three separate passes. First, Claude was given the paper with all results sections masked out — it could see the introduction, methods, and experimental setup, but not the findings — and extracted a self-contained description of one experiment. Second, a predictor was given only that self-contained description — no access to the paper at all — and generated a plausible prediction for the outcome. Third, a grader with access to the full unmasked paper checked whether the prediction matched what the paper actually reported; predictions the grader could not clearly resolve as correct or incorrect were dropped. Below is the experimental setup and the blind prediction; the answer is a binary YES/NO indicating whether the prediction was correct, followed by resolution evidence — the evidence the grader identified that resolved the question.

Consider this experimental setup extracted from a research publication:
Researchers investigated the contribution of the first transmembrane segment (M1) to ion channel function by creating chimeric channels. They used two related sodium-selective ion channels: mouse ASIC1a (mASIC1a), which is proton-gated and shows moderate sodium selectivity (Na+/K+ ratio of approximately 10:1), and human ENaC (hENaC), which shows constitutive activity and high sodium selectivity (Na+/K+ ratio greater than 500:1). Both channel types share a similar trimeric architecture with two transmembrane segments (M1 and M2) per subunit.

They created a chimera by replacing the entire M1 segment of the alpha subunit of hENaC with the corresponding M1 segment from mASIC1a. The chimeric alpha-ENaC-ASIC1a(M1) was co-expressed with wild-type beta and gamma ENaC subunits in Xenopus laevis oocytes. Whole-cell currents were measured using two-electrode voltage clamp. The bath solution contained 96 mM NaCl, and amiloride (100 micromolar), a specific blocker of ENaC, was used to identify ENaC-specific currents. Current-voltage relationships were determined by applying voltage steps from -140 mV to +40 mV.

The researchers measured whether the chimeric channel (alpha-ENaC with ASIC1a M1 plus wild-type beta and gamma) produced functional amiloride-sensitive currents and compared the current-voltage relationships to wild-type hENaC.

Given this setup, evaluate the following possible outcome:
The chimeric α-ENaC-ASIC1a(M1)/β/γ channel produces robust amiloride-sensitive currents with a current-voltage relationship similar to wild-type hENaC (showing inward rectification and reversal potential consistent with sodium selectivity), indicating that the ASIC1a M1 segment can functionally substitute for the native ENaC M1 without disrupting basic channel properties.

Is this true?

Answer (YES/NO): NO